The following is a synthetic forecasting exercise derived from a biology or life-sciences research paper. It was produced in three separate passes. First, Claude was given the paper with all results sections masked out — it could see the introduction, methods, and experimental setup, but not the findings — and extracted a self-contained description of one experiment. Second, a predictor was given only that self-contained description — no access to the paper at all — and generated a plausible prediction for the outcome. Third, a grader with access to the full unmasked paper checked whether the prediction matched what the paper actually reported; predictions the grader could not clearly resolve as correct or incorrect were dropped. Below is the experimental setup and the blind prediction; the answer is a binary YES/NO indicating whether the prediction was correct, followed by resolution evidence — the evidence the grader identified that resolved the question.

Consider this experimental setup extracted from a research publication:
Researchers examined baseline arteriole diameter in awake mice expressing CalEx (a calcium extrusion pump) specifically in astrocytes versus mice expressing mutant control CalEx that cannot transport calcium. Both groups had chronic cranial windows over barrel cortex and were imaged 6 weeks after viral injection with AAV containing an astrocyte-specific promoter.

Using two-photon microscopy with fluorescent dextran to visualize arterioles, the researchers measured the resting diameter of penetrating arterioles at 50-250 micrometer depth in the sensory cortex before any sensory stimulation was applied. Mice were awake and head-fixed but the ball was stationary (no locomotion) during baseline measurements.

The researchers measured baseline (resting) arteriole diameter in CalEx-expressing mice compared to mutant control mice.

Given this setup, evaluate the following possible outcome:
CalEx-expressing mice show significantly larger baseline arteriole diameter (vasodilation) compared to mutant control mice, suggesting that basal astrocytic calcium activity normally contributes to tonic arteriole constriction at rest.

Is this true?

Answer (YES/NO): NO